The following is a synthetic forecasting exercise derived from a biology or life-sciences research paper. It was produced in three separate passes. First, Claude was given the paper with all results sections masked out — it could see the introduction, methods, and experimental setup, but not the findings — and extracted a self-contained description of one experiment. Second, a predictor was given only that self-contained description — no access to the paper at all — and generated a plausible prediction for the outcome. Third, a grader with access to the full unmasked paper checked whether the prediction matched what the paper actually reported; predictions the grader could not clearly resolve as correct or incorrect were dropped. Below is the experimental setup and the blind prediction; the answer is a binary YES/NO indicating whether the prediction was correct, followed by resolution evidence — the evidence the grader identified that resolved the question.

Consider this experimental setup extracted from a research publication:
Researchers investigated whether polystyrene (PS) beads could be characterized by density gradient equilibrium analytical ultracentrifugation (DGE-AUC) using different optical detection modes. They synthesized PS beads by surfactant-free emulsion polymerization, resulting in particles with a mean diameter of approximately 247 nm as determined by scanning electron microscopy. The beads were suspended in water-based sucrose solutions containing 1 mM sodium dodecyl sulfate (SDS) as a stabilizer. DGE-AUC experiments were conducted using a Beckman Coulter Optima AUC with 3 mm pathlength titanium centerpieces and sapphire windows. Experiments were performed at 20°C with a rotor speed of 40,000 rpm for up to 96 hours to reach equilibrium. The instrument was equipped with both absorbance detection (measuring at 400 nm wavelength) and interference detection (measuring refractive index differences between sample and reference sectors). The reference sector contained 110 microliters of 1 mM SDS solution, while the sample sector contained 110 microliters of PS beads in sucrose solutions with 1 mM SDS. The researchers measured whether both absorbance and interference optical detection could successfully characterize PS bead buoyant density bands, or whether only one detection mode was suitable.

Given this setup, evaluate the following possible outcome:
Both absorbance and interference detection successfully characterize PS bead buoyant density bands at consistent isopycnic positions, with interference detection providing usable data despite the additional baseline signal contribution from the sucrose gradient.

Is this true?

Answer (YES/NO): YES